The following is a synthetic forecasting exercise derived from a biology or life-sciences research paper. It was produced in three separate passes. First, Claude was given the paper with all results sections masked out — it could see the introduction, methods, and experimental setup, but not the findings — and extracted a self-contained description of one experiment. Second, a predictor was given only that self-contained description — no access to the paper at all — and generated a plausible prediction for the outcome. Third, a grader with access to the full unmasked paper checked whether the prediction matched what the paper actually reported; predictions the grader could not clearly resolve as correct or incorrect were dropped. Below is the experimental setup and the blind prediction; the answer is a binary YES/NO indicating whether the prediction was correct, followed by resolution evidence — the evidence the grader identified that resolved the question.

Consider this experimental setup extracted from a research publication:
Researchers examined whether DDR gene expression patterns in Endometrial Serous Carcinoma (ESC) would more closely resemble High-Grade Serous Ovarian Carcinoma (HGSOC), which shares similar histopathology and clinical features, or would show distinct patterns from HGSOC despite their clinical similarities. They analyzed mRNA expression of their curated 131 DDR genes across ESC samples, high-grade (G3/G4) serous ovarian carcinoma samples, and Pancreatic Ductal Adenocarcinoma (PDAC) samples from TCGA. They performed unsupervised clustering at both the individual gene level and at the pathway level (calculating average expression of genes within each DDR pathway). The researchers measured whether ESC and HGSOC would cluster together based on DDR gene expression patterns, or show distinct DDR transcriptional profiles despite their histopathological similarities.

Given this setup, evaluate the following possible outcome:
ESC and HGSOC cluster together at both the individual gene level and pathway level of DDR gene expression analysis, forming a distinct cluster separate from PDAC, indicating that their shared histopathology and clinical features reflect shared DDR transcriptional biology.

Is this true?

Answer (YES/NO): YES